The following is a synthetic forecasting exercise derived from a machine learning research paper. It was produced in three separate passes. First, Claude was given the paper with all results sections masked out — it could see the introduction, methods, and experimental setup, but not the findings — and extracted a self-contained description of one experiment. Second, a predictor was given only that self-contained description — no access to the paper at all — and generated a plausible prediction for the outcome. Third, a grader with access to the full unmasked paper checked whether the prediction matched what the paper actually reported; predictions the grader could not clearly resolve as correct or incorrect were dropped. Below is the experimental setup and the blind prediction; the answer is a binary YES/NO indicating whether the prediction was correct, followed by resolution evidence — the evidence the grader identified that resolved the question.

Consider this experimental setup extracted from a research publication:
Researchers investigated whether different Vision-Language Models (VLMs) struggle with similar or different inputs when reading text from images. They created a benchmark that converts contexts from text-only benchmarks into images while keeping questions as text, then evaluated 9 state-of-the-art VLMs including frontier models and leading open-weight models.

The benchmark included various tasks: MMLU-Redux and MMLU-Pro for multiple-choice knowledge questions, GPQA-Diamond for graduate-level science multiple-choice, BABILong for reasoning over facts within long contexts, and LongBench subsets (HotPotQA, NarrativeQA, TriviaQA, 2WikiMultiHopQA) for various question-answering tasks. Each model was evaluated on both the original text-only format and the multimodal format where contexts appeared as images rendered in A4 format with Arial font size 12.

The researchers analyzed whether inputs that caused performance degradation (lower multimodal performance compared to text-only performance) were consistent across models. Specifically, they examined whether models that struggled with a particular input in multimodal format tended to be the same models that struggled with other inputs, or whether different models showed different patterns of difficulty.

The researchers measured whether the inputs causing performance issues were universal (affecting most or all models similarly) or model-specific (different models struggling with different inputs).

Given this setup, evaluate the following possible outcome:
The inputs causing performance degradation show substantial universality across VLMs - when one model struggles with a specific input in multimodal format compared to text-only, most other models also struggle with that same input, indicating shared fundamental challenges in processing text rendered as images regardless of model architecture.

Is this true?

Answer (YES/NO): NO